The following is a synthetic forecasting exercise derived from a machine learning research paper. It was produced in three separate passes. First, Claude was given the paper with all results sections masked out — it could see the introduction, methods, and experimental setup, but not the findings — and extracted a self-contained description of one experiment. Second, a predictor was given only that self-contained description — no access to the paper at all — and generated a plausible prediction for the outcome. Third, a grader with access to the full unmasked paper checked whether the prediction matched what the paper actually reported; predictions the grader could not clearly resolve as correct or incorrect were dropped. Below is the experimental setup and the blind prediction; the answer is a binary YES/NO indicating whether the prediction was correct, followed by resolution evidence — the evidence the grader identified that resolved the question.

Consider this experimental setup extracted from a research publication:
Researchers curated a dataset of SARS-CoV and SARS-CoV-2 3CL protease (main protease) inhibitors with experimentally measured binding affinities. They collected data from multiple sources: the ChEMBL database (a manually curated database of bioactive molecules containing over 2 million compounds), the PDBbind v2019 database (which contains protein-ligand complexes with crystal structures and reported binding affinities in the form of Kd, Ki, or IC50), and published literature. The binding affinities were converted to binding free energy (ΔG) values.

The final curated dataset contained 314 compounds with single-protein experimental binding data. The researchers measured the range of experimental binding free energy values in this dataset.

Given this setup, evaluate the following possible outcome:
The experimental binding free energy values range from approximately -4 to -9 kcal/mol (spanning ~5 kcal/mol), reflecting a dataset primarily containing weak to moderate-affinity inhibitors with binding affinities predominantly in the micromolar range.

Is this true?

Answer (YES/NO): NO